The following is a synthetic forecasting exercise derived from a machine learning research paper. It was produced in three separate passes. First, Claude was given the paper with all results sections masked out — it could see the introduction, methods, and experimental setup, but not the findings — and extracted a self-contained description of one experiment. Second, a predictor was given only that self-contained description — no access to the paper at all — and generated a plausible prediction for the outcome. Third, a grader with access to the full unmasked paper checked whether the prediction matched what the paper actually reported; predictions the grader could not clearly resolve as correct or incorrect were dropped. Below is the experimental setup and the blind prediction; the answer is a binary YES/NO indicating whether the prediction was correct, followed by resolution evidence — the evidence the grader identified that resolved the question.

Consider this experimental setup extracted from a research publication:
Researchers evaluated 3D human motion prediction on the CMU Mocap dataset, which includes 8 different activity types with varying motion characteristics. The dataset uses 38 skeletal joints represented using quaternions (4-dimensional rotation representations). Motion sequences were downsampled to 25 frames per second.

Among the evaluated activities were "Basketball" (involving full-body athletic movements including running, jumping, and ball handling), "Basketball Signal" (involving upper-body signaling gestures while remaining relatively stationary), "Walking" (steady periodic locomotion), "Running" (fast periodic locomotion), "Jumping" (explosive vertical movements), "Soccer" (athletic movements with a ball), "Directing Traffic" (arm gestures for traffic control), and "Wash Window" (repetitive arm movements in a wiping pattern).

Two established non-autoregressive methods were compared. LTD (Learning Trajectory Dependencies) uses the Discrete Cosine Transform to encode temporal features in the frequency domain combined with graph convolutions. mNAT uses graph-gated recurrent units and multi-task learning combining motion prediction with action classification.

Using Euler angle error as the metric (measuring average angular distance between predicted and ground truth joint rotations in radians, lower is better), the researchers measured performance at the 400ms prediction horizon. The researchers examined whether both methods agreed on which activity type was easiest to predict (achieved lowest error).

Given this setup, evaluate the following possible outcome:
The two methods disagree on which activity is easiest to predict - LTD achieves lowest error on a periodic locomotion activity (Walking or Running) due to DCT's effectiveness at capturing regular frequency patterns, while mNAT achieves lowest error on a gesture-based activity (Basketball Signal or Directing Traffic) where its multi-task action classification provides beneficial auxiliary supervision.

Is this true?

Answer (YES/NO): NO